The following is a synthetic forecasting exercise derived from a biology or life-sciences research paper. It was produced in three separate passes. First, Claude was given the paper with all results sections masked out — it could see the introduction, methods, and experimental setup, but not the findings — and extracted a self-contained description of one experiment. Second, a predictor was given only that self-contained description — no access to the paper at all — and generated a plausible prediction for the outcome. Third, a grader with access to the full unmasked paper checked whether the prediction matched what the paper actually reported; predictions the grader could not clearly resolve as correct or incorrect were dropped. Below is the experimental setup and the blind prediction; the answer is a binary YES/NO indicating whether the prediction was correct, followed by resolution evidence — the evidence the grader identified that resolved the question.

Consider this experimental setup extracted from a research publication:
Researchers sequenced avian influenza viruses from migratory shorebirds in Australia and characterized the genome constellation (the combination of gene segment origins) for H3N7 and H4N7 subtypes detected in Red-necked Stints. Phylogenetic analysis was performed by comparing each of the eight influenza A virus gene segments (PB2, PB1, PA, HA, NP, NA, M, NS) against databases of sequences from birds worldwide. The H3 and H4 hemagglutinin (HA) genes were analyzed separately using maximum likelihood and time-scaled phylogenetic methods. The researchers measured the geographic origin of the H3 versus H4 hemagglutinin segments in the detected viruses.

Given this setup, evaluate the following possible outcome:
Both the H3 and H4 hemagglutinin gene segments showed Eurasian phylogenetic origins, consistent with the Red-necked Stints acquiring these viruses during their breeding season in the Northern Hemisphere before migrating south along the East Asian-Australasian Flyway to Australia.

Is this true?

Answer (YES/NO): NO